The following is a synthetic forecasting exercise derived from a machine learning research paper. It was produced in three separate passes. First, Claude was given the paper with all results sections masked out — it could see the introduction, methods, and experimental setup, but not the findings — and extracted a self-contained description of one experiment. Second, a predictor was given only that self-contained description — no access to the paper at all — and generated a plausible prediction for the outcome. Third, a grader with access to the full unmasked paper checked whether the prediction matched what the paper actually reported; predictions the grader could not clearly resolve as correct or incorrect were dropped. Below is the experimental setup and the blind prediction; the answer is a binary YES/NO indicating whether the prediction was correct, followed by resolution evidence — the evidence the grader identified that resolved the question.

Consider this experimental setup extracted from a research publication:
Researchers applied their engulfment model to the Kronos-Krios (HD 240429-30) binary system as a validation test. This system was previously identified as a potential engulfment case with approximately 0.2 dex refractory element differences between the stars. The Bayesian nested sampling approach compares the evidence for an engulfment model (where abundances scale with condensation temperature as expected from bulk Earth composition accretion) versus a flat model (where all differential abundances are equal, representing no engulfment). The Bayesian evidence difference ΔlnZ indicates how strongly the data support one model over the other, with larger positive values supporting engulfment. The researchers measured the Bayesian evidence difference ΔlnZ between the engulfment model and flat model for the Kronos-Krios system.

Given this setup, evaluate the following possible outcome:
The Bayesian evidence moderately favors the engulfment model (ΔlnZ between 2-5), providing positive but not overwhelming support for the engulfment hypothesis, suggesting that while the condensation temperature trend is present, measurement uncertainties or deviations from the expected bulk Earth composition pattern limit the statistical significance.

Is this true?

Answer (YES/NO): NO